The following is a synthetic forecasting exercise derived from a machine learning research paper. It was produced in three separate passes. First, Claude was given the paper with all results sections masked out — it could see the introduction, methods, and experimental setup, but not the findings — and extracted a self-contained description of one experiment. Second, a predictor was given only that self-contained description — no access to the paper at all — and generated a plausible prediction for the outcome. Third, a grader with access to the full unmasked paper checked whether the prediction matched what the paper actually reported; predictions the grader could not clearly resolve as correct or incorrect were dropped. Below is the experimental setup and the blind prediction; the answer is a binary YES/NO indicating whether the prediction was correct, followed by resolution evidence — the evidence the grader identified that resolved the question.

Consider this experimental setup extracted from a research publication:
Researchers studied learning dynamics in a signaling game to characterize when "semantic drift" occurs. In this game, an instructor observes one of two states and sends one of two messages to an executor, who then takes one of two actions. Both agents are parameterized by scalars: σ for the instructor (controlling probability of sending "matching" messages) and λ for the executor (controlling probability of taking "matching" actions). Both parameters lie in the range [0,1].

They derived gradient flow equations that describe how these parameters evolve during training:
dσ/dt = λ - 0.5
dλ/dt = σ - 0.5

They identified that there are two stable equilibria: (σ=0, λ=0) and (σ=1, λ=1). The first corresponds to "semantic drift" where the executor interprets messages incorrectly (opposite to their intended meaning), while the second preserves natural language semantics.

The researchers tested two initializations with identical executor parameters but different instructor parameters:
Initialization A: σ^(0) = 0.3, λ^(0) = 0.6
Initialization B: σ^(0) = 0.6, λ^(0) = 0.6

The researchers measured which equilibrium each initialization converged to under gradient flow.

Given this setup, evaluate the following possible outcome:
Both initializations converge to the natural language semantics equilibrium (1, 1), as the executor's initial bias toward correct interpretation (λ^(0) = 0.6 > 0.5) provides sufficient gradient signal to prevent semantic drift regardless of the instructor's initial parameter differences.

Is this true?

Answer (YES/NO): NO